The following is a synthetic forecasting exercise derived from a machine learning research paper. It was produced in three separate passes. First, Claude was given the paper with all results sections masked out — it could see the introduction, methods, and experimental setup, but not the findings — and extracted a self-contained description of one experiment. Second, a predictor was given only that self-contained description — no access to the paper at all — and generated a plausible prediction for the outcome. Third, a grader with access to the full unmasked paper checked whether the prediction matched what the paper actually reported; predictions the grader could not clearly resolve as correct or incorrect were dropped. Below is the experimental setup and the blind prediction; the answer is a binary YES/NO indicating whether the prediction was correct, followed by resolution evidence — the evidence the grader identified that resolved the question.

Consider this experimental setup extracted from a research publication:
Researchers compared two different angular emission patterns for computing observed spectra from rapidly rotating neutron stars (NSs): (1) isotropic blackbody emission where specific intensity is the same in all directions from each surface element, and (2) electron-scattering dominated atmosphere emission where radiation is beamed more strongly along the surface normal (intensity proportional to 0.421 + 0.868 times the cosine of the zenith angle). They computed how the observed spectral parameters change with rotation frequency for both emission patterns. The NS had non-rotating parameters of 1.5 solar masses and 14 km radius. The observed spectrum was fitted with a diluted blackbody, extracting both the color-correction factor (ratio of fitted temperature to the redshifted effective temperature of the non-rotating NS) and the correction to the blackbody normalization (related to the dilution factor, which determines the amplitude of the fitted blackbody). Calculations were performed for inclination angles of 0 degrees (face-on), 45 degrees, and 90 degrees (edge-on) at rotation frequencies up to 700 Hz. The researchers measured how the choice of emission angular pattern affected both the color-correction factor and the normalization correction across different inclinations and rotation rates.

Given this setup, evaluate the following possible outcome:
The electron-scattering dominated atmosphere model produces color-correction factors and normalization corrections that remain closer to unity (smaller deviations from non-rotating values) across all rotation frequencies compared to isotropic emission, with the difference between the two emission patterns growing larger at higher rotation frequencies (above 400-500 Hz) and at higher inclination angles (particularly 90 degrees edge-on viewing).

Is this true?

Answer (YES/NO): NO